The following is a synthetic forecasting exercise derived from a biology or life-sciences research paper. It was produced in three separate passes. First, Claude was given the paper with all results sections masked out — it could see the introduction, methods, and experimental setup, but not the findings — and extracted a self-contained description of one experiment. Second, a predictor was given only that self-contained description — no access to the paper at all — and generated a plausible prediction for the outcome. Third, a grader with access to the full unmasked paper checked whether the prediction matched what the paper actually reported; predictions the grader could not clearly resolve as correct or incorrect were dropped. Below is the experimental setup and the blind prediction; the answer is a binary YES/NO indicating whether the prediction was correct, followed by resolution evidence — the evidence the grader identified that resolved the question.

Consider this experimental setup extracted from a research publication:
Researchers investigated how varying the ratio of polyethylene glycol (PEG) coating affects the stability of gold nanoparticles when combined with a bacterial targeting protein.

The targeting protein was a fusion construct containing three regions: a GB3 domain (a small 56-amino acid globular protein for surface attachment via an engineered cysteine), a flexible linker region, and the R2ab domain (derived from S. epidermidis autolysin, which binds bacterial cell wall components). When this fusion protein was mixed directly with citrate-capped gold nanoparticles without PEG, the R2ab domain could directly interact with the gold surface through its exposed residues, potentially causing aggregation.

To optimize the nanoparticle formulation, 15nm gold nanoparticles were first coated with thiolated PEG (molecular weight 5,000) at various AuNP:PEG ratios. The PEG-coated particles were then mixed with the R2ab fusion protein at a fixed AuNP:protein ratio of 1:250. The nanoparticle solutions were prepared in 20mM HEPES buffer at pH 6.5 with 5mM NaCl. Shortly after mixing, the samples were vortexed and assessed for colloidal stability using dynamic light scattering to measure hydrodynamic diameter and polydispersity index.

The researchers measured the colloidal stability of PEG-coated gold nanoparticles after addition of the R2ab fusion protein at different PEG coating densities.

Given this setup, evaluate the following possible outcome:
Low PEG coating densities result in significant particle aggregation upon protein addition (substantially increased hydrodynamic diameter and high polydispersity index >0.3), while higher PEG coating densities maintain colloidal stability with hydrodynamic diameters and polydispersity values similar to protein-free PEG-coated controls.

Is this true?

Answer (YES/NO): NO